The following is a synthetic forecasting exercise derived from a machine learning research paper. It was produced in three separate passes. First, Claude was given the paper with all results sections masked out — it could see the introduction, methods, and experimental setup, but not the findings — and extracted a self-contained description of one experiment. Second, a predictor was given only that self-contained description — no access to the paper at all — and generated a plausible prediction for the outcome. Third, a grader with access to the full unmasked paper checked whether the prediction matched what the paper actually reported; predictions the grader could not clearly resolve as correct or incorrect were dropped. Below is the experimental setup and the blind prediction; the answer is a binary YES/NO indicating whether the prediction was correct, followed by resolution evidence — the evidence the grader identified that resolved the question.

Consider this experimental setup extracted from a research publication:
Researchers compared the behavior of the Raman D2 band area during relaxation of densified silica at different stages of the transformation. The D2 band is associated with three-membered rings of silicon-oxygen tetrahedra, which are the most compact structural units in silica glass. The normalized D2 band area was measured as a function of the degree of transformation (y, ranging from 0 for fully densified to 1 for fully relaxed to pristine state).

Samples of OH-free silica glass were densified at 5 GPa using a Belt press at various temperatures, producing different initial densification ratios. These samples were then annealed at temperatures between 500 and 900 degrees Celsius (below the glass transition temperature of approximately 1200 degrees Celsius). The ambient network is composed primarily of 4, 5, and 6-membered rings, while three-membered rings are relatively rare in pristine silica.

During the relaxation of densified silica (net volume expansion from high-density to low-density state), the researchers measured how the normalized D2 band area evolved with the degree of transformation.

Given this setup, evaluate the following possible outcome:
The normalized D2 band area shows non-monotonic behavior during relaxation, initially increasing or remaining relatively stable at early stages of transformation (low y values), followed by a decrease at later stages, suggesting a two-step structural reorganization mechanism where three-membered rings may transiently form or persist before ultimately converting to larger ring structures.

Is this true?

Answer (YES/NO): YES